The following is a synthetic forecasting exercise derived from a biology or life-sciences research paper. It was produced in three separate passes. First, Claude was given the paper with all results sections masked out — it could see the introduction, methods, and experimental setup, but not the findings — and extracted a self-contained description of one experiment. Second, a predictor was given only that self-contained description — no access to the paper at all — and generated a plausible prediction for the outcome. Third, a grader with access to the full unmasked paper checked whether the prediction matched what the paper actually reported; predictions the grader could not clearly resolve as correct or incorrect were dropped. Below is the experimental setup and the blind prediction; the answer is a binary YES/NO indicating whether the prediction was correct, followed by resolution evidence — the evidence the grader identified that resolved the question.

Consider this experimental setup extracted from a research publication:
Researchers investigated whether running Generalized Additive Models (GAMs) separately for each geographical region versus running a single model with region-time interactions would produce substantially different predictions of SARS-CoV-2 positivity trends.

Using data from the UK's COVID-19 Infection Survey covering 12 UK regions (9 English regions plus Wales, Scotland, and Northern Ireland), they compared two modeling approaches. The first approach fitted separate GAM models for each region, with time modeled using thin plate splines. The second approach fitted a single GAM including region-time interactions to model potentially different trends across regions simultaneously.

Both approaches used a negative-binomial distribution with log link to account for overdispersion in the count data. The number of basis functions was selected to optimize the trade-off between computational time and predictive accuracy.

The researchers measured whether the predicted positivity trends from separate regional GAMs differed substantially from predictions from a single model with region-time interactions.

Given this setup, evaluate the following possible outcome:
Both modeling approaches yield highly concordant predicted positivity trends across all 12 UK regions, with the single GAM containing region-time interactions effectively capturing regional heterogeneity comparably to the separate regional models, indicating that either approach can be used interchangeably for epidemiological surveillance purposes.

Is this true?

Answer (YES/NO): YES